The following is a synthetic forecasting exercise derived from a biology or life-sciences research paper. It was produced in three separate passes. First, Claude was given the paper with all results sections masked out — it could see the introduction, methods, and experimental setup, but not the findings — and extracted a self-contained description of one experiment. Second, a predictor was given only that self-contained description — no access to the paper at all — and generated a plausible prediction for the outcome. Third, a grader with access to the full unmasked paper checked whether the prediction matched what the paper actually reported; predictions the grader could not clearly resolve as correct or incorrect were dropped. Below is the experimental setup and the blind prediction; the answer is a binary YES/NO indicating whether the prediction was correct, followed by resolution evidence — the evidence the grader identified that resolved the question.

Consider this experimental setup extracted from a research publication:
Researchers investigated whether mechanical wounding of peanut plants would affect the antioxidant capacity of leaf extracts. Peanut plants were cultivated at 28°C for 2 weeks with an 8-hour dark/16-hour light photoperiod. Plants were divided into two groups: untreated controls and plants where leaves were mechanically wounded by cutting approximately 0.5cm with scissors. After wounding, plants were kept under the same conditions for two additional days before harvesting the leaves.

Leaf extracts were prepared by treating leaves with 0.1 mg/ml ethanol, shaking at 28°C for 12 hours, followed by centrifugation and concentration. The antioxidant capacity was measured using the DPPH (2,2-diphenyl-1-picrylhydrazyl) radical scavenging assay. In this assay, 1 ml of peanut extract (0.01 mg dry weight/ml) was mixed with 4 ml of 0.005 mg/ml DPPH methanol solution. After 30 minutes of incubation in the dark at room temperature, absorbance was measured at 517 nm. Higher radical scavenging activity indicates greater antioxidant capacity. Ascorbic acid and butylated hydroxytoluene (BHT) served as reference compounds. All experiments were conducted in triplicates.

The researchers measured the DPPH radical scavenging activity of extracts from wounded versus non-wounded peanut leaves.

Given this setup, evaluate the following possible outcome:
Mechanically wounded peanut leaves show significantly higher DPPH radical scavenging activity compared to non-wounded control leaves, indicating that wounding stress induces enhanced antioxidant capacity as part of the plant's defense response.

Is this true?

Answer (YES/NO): NO